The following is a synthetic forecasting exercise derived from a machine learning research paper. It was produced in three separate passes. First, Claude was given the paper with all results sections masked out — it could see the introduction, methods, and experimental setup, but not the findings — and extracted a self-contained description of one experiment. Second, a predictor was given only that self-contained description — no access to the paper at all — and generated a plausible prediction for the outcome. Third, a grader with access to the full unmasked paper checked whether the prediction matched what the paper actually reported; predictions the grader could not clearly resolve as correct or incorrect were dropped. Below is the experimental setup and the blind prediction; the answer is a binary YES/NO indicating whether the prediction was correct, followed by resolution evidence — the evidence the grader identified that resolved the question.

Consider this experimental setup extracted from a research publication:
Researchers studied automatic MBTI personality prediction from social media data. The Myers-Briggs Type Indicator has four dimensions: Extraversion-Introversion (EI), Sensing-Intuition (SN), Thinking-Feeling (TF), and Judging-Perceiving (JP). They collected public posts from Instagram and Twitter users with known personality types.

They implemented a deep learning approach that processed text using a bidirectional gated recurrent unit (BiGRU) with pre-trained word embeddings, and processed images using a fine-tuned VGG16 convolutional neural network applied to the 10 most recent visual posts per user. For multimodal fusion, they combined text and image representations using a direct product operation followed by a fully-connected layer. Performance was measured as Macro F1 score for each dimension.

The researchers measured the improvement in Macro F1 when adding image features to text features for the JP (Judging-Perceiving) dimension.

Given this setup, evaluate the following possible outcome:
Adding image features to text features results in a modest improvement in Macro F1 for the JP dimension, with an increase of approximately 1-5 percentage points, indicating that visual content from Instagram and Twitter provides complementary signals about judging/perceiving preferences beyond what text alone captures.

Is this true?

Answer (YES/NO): YES